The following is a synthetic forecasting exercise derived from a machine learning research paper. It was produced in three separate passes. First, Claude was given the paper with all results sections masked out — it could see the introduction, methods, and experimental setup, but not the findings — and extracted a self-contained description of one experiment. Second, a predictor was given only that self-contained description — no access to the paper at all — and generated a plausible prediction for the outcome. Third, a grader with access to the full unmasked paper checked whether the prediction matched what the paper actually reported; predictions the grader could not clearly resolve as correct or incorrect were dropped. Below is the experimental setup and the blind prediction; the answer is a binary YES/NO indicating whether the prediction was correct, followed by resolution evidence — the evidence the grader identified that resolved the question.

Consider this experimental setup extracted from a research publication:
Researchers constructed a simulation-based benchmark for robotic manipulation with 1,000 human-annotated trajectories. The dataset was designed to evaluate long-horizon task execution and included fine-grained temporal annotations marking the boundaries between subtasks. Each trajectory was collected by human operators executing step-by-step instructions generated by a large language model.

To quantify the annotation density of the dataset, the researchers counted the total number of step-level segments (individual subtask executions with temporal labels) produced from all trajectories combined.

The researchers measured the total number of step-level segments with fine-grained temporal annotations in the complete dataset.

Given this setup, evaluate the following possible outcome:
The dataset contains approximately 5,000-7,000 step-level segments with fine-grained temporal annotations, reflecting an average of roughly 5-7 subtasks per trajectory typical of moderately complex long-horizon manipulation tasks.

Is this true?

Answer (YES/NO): NO